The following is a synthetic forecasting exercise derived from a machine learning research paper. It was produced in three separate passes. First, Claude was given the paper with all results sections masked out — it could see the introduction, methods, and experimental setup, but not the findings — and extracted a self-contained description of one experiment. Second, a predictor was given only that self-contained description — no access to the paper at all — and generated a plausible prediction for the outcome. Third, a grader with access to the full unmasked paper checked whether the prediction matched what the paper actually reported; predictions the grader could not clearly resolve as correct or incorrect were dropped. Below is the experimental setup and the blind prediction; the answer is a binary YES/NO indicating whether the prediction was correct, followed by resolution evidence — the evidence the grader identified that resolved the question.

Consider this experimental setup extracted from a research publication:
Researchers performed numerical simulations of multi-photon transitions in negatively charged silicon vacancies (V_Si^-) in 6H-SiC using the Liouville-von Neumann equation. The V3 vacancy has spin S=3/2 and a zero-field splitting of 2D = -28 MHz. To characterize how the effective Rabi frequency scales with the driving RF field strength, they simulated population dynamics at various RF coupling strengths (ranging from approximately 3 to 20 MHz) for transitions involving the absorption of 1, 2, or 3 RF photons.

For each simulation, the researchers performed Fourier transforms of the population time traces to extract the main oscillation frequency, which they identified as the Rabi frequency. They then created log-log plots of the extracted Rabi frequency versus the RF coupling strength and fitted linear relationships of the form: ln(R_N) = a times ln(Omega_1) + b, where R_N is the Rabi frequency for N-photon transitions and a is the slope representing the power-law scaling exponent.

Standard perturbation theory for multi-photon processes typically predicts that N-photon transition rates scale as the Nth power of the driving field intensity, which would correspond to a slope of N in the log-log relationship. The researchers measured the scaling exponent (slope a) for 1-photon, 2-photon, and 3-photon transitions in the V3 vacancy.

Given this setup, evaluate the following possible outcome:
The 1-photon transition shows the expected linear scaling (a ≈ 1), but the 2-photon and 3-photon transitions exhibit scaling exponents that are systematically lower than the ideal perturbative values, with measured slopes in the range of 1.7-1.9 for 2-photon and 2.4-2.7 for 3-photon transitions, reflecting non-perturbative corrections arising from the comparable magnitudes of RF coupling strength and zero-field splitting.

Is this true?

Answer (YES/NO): NO